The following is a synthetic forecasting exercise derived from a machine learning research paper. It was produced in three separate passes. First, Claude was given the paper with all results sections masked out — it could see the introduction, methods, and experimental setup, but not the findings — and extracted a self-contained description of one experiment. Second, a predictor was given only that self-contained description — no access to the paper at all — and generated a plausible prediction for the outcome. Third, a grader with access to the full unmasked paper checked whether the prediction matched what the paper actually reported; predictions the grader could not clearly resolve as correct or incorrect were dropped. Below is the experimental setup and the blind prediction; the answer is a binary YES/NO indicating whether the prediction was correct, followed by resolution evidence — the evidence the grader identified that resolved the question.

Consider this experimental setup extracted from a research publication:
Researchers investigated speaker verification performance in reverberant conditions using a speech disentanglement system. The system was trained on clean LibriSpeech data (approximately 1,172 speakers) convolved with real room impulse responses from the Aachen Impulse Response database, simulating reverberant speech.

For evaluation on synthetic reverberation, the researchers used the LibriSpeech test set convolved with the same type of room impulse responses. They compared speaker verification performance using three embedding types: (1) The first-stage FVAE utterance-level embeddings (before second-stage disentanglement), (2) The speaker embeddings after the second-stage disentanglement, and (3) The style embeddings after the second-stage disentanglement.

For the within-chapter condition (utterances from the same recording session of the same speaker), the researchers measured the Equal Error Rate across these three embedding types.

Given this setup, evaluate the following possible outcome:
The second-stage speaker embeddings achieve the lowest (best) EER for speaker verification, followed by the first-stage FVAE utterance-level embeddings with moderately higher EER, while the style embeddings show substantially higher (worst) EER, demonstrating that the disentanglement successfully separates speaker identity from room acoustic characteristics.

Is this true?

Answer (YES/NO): YES